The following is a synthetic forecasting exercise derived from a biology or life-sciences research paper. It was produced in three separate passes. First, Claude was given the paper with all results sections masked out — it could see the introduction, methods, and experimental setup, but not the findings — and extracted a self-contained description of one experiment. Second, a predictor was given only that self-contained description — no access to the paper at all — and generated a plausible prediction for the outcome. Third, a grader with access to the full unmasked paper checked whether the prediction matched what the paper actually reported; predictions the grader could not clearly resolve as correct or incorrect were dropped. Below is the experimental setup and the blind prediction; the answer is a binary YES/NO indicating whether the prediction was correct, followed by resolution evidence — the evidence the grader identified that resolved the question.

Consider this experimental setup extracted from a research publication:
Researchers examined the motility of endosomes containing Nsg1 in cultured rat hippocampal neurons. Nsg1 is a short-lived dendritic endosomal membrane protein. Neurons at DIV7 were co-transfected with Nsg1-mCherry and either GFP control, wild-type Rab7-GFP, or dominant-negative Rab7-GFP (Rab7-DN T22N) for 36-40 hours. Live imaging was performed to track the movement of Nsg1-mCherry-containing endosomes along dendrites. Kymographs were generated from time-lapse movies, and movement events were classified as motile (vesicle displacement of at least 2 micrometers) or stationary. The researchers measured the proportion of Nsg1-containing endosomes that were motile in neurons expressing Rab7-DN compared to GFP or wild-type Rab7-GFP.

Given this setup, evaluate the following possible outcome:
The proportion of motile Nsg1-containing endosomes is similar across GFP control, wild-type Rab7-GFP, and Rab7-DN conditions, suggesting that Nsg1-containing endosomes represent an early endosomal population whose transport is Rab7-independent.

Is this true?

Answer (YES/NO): NO